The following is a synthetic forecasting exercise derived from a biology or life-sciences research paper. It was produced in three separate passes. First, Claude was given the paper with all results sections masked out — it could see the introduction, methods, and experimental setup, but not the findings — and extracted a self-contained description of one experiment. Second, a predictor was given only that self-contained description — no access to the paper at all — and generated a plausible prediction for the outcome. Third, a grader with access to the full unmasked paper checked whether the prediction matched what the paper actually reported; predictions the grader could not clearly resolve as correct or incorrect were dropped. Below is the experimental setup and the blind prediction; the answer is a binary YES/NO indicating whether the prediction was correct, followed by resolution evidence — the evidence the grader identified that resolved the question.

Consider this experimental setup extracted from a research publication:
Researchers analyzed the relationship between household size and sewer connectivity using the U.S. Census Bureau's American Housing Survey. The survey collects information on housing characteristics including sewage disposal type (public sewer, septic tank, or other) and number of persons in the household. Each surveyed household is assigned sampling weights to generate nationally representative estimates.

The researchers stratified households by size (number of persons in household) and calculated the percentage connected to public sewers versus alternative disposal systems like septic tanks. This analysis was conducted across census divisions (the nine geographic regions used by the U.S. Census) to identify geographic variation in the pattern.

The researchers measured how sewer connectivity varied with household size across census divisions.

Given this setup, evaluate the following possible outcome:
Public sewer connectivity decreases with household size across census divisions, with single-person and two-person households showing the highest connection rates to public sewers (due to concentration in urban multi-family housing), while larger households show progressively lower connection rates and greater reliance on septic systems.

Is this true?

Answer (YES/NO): NO